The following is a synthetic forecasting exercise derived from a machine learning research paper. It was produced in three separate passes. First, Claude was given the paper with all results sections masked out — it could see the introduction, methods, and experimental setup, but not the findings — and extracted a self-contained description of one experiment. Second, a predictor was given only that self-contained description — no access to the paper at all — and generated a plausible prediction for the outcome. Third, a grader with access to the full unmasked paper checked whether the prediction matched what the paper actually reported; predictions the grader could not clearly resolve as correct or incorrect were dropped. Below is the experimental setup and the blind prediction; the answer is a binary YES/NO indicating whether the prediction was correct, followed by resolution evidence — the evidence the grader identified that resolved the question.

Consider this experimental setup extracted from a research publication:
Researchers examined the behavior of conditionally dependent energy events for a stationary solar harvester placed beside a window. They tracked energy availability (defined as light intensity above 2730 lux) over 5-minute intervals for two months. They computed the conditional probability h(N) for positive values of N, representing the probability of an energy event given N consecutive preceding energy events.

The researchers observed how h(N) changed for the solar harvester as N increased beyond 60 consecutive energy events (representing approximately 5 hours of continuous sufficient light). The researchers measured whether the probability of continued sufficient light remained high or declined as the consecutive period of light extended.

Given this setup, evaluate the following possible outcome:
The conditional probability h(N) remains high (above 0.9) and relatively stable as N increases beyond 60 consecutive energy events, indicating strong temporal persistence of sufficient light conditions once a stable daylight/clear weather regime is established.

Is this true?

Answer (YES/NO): NO